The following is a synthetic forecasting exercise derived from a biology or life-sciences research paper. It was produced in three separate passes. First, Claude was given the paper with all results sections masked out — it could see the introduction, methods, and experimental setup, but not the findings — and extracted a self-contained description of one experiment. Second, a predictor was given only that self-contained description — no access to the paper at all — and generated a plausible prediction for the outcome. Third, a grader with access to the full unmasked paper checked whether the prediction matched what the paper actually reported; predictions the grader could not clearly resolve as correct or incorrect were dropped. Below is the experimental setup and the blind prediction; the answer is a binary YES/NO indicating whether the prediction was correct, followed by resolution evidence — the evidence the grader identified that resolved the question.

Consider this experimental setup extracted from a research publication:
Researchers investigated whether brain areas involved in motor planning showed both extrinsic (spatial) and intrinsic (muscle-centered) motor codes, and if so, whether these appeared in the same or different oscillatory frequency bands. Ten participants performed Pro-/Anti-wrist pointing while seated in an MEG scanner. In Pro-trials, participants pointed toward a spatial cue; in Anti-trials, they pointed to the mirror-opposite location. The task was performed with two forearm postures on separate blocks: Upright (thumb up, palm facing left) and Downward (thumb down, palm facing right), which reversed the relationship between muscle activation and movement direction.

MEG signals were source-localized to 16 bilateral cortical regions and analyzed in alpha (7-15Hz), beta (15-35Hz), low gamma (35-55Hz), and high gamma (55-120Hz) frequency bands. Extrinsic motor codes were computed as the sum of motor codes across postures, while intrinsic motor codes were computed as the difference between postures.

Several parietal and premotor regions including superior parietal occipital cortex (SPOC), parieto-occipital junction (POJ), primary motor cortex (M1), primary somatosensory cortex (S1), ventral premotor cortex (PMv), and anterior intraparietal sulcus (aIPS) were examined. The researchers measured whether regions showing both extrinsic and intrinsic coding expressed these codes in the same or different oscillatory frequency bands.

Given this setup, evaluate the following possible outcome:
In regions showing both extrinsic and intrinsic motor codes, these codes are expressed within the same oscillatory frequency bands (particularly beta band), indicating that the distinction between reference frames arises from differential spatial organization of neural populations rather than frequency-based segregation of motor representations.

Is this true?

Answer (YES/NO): NO